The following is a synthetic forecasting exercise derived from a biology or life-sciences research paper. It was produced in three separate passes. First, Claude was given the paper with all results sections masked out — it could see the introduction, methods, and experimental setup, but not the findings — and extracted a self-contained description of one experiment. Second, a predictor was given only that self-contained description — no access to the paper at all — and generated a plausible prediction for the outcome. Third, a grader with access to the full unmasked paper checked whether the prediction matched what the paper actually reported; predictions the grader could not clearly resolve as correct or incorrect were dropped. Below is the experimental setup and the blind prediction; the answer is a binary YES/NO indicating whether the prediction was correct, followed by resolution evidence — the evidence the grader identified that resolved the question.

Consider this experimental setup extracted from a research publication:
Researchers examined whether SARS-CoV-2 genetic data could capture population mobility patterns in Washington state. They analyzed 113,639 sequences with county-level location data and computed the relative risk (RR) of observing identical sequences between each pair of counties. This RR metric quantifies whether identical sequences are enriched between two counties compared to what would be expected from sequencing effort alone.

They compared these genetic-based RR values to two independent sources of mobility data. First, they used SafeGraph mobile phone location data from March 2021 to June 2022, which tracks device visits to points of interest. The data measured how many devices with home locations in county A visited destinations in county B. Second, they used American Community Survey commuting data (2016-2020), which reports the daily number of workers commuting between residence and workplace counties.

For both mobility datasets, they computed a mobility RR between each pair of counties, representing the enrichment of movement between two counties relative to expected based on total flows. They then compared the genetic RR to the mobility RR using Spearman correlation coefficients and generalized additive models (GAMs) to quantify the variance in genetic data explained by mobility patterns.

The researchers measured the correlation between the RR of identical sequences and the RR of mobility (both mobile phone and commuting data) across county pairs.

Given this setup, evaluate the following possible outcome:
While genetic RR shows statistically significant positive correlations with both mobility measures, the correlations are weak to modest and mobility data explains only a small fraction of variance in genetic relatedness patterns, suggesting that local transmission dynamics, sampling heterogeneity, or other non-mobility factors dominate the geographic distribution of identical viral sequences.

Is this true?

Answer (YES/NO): NO